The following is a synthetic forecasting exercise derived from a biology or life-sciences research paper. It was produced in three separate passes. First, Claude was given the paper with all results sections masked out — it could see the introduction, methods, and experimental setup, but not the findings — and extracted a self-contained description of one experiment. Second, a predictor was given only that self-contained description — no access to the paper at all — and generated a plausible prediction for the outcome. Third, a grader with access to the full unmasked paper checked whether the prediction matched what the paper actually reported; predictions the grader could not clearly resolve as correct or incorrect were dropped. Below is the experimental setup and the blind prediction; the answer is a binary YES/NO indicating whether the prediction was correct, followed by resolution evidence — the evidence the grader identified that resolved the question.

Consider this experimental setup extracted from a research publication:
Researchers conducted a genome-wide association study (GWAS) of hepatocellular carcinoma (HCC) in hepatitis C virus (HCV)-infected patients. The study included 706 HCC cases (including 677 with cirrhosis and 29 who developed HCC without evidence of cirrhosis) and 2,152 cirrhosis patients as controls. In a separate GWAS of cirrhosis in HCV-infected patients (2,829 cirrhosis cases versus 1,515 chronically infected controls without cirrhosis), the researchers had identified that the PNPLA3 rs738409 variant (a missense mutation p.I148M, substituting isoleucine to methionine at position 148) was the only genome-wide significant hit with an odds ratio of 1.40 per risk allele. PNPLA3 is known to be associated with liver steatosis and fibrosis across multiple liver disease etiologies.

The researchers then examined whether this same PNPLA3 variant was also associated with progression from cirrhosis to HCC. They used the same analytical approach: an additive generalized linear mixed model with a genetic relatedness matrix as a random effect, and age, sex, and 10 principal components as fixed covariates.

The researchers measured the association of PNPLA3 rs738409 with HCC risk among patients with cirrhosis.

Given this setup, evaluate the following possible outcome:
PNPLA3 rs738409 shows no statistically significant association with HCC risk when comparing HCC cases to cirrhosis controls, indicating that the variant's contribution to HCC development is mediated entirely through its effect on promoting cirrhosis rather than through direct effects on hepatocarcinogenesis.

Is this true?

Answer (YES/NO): YES